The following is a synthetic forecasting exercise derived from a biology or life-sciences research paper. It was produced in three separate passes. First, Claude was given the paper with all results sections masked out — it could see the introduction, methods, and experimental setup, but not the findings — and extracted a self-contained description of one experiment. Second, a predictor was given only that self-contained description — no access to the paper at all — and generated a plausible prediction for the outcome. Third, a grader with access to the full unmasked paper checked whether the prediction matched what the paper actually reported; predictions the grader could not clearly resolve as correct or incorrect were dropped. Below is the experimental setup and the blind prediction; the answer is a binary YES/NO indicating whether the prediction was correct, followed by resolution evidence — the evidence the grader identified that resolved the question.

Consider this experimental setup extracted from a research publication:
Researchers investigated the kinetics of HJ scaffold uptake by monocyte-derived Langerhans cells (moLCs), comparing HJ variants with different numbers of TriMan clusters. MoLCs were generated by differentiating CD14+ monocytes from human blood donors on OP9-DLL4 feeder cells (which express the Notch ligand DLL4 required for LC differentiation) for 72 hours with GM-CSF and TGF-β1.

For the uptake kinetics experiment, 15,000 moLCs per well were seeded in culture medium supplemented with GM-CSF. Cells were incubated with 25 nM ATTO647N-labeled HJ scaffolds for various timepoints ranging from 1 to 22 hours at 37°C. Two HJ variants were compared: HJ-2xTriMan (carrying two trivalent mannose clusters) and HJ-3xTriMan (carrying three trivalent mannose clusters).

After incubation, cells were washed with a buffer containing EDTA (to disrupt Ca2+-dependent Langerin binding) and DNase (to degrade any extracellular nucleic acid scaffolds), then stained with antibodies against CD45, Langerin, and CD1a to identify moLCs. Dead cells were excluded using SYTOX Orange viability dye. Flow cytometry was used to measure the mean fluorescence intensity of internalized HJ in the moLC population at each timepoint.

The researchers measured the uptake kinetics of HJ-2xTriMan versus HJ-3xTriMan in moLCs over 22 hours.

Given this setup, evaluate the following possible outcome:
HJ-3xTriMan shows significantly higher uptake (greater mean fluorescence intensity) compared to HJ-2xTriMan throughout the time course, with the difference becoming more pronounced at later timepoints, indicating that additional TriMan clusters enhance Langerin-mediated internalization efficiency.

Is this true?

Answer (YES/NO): NO